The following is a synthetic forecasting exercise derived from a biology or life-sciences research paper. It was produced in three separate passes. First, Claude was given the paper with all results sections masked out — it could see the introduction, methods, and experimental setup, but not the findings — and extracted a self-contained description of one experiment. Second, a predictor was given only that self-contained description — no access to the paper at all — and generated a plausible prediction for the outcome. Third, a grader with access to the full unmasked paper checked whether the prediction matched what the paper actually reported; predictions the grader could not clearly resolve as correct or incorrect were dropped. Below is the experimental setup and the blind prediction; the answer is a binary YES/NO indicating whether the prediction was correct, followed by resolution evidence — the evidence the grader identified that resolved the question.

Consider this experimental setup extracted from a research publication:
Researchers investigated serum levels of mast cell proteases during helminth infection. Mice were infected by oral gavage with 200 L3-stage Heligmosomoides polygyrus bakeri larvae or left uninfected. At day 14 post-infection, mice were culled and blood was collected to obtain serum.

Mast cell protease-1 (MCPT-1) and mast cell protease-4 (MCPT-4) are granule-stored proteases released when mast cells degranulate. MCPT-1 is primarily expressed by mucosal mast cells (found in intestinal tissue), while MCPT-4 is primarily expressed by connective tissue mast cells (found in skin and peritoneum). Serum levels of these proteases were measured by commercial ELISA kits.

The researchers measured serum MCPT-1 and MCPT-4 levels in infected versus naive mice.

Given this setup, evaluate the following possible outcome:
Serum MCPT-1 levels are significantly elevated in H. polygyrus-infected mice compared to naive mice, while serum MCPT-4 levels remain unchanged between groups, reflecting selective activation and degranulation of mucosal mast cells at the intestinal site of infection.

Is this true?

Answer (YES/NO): NO